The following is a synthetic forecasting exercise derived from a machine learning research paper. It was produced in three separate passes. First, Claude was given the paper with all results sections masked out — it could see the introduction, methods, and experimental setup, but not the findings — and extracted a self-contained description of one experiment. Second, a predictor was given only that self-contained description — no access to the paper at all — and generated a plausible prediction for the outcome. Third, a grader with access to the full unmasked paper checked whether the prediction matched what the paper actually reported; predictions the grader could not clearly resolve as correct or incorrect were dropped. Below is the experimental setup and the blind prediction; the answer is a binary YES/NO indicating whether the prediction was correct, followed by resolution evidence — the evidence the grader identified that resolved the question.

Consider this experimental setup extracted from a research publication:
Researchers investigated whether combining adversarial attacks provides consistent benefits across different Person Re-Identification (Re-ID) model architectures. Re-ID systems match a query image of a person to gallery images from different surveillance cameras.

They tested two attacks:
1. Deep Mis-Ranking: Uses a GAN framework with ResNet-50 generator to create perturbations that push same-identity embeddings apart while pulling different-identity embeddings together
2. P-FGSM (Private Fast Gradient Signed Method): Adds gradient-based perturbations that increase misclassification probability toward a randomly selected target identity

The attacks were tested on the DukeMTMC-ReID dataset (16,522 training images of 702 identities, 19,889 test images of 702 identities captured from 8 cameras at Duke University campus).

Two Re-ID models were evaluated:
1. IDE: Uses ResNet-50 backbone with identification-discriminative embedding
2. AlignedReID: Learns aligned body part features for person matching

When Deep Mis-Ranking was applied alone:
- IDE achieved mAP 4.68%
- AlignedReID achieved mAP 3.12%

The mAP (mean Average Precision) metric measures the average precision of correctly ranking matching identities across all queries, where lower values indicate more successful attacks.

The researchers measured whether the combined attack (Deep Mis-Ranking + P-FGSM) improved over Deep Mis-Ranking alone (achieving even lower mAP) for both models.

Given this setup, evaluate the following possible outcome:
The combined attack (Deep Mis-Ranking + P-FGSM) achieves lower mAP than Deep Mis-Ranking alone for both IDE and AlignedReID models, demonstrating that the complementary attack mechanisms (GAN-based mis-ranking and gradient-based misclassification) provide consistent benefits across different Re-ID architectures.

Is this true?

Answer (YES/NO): NO